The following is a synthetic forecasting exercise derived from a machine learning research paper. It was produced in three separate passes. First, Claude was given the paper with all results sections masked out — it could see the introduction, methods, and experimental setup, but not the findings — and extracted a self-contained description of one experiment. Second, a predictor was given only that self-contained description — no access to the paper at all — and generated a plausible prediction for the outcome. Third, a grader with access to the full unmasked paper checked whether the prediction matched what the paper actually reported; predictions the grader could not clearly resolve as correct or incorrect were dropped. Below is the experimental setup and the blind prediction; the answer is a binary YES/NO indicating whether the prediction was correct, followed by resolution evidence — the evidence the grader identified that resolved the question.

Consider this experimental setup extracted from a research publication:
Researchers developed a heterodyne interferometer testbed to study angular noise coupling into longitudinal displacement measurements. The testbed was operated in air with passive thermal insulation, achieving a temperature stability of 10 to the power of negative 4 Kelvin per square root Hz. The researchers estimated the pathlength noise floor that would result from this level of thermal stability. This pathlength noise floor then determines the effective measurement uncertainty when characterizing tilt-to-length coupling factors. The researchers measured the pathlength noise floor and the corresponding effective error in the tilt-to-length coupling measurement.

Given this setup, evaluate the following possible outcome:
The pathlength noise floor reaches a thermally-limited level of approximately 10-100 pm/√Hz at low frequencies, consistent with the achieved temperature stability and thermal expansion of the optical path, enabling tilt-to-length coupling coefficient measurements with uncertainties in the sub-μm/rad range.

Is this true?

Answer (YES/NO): NO